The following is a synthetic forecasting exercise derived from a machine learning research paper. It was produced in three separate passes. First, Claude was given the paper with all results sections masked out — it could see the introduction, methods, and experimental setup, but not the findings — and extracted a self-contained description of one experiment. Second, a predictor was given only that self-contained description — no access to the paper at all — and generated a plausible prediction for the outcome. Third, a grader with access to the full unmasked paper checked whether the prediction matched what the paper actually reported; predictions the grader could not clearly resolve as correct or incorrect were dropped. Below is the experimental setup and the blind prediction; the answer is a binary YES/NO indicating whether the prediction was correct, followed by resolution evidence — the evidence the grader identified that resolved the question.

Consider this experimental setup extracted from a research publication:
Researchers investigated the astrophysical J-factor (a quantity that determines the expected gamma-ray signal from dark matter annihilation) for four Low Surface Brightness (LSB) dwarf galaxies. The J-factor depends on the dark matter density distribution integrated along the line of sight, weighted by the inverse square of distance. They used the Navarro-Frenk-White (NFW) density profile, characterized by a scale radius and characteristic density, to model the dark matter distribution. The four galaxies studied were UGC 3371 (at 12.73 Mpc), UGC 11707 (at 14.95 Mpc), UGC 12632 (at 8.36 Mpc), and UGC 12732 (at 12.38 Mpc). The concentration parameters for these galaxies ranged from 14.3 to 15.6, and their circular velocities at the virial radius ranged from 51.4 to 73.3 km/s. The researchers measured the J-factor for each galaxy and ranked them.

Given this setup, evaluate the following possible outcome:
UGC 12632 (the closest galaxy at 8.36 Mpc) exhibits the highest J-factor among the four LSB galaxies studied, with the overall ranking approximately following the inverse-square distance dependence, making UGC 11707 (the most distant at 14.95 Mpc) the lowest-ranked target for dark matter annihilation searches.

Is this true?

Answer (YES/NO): NO